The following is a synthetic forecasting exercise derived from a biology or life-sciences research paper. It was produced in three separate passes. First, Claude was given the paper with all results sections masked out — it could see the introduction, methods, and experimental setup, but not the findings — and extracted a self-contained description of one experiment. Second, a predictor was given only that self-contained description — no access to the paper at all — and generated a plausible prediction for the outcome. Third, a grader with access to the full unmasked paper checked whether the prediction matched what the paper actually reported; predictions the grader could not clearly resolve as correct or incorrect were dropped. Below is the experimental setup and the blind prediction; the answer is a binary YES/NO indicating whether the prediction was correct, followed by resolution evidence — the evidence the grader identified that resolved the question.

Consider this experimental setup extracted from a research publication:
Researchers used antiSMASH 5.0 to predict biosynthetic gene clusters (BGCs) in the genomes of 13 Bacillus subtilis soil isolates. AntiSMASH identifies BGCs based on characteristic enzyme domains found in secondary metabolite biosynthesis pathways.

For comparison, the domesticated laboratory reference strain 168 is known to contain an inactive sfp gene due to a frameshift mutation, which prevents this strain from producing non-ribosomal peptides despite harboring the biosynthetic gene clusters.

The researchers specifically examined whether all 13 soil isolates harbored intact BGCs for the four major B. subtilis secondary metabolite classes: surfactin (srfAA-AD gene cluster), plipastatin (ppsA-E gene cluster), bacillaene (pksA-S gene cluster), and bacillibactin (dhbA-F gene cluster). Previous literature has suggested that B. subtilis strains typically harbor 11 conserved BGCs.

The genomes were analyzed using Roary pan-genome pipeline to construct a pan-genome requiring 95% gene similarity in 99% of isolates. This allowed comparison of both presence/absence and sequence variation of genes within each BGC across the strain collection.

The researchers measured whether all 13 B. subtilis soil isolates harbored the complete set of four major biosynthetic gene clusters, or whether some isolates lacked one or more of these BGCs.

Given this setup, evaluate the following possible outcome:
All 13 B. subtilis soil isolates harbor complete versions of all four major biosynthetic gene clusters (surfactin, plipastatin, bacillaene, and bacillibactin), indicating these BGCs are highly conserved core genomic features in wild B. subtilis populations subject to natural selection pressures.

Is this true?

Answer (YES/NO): NO